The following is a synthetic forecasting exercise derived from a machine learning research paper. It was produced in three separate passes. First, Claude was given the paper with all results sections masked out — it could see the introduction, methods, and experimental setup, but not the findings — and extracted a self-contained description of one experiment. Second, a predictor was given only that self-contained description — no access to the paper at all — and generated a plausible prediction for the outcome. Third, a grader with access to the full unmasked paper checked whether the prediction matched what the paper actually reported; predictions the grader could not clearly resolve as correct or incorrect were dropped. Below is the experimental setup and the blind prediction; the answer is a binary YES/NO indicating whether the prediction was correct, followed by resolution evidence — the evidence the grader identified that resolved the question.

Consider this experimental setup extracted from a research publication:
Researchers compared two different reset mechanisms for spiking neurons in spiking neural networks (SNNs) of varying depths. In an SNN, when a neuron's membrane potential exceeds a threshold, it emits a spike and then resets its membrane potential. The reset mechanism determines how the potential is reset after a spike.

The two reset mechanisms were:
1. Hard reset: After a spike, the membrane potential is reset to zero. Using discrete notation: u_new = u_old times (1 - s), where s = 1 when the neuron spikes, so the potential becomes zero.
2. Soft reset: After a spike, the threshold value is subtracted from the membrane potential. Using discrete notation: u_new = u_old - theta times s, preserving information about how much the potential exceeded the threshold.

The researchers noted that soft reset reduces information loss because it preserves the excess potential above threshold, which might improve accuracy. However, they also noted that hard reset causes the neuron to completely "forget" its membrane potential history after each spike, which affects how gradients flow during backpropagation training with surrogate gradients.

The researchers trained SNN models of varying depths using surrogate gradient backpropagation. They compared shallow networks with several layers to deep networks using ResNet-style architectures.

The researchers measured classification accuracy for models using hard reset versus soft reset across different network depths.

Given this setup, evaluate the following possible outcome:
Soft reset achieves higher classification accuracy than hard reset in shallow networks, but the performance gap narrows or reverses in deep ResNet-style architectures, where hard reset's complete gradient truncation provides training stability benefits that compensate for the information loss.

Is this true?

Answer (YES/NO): YES